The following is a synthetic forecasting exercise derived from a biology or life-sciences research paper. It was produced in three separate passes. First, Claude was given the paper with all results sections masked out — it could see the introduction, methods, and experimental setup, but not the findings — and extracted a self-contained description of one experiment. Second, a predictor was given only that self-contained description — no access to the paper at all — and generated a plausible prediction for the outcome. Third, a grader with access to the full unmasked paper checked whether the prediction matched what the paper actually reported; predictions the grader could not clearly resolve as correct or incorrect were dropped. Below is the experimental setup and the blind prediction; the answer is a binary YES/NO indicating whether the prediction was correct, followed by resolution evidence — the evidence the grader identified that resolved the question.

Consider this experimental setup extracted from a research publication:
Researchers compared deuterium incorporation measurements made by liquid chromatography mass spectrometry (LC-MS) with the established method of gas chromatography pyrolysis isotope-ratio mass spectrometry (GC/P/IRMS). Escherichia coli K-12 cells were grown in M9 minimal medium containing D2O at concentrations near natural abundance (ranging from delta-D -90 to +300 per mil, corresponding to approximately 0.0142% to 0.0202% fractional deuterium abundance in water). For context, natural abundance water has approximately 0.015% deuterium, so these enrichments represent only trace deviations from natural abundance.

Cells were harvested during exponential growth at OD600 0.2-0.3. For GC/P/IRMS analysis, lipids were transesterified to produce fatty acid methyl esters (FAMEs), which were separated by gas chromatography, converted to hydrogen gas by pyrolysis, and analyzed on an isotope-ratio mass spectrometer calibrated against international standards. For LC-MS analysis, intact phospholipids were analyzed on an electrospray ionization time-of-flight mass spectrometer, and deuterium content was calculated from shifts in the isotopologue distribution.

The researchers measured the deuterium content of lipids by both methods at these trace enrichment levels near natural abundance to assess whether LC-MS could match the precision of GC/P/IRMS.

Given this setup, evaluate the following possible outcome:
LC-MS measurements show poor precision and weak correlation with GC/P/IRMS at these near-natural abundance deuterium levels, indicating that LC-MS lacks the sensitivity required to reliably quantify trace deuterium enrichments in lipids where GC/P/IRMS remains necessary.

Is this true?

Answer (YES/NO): NO